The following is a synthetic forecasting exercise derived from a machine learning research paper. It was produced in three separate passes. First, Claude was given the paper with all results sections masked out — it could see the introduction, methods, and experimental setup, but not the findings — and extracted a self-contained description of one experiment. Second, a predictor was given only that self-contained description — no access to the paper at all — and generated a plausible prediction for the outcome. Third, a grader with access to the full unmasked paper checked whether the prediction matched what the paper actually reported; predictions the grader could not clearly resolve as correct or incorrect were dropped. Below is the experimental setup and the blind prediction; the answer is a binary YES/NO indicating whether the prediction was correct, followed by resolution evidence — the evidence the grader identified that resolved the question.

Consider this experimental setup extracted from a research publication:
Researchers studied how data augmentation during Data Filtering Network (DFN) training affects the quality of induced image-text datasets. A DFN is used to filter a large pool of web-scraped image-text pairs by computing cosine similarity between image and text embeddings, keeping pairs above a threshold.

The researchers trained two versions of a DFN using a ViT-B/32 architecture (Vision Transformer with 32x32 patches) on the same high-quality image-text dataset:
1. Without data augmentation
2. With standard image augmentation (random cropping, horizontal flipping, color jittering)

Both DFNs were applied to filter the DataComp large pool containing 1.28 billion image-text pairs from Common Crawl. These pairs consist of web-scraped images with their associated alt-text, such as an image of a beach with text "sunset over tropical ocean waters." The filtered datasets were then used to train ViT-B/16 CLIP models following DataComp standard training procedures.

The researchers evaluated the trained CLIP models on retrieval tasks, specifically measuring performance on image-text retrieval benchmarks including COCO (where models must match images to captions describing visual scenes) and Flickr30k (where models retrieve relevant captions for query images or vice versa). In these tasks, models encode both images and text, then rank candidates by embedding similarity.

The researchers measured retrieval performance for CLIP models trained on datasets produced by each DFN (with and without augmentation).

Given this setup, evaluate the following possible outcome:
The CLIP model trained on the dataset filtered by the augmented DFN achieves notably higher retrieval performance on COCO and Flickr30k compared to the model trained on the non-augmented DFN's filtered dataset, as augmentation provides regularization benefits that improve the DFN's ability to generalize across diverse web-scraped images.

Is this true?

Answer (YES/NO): NO